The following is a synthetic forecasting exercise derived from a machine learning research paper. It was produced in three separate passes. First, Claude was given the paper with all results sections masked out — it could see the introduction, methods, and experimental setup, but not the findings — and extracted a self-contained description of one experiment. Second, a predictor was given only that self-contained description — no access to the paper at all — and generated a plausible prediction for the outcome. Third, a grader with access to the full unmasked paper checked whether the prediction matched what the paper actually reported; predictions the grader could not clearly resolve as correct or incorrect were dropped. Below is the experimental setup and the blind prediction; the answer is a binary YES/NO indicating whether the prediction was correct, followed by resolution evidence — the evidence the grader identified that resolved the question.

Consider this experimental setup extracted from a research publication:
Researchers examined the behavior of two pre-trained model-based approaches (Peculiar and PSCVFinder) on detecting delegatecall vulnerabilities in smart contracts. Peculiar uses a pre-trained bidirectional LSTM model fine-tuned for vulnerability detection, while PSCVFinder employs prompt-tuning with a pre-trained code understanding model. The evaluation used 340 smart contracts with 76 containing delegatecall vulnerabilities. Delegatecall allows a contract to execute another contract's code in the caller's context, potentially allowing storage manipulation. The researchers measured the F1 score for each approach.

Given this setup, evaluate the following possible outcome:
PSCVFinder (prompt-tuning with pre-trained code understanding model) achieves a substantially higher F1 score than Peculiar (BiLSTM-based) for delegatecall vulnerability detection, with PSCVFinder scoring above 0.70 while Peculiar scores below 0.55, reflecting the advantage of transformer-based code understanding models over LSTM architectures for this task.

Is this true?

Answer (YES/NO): NO